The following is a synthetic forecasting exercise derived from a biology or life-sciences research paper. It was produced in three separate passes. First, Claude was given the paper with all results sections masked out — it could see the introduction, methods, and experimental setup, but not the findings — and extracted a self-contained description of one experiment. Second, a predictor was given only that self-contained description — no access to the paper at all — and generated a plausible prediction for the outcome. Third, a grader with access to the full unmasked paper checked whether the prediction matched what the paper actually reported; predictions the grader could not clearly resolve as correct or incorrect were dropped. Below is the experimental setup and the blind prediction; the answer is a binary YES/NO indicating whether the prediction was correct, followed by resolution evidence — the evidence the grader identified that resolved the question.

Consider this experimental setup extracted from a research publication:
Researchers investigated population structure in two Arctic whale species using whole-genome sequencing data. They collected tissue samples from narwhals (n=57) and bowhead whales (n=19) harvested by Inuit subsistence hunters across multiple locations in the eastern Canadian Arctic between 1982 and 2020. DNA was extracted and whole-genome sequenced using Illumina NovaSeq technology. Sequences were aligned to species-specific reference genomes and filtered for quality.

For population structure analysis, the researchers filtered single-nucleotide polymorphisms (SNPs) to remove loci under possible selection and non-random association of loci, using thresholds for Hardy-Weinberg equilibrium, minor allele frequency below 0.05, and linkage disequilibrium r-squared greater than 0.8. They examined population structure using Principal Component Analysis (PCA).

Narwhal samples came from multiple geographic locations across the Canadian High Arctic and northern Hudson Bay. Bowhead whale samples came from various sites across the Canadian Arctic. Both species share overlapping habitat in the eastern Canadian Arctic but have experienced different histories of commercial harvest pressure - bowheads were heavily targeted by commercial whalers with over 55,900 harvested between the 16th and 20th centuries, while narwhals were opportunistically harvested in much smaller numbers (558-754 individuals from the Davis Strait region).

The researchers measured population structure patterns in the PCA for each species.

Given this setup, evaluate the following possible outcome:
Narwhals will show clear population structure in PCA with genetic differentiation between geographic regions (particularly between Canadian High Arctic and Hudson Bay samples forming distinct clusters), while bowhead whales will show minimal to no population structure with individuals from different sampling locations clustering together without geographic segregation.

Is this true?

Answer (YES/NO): YES